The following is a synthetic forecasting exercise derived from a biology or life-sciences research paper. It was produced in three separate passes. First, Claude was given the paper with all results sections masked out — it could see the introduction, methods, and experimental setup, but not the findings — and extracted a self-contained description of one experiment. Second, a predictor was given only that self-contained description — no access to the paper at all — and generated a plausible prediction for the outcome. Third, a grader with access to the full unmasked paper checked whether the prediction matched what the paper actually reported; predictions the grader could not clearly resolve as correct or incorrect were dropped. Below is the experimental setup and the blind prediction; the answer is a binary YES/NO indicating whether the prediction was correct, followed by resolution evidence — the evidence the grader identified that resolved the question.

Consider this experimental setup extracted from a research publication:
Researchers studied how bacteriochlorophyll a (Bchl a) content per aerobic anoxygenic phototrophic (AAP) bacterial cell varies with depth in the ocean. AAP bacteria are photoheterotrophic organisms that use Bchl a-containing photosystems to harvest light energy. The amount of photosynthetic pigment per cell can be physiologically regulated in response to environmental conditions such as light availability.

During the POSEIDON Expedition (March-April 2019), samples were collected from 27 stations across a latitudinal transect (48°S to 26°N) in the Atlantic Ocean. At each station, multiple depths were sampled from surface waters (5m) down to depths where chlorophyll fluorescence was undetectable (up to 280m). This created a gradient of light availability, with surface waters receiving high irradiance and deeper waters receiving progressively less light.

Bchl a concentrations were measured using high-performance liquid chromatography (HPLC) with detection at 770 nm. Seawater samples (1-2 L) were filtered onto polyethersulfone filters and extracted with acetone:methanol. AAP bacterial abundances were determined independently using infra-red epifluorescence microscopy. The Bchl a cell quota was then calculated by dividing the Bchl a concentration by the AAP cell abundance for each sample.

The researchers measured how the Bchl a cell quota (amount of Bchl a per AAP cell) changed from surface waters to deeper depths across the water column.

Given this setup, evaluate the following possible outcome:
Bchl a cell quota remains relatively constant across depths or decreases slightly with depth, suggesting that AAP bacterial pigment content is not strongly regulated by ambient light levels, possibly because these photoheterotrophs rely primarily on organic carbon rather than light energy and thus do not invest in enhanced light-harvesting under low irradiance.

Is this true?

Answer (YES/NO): YES